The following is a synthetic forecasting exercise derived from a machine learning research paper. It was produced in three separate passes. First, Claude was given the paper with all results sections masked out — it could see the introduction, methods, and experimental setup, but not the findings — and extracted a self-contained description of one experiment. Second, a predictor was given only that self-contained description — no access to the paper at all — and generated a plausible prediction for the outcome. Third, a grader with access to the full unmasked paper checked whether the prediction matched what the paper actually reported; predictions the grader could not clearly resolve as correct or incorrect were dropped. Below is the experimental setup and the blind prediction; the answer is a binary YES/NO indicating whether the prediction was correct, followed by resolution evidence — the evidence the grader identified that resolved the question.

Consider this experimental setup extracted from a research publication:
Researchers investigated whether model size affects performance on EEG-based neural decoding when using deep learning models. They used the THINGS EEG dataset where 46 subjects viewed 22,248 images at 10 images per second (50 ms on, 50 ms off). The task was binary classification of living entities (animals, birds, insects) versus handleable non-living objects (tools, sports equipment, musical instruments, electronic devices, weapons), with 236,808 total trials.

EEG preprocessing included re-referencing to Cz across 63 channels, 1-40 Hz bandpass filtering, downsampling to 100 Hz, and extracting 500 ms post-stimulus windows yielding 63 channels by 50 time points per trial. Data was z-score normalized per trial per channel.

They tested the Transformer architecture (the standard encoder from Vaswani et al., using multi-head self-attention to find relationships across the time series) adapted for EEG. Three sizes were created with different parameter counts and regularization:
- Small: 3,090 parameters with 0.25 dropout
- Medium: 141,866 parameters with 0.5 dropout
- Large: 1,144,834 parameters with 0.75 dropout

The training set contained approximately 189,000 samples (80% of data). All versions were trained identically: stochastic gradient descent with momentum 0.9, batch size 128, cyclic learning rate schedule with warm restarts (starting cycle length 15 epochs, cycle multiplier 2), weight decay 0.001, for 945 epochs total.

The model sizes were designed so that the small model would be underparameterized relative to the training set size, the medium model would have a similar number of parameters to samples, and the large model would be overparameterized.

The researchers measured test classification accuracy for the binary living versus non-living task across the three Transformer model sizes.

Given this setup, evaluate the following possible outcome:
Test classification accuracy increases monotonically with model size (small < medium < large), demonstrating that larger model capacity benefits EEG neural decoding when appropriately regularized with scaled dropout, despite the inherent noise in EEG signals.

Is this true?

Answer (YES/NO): NO